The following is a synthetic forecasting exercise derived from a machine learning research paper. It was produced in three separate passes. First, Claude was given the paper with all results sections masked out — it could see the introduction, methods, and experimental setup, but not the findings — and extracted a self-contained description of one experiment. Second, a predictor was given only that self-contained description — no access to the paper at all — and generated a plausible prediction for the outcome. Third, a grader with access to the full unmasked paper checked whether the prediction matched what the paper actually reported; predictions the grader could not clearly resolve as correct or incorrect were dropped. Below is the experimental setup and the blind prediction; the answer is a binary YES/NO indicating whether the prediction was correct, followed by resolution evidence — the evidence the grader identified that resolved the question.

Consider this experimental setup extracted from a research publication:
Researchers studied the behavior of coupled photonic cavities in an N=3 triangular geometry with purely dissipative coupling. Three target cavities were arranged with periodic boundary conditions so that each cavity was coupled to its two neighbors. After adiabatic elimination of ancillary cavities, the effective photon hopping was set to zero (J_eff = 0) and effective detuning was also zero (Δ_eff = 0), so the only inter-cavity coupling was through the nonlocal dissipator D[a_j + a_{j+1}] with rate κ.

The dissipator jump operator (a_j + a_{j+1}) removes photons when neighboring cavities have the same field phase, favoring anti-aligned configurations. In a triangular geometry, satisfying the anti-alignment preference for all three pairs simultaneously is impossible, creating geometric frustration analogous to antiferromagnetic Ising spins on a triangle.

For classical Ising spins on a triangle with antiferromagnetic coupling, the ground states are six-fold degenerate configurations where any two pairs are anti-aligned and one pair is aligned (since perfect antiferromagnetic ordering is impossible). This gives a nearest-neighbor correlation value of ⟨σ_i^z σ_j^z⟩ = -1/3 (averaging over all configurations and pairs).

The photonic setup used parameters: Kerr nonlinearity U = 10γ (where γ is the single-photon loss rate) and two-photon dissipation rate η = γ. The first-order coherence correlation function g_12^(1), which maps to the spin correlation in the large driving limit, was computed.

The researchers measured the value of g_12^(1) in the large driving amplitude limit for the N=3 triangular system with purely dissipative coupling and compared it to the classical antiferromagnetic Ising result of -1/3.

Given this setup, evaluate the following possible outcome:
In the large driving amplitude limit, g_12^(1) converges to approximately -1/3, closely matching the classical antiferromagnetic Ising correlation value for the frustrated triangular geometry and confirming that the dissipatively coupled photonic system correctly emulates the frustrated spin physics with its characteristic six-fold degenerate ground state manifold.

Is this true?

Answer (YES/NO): YES